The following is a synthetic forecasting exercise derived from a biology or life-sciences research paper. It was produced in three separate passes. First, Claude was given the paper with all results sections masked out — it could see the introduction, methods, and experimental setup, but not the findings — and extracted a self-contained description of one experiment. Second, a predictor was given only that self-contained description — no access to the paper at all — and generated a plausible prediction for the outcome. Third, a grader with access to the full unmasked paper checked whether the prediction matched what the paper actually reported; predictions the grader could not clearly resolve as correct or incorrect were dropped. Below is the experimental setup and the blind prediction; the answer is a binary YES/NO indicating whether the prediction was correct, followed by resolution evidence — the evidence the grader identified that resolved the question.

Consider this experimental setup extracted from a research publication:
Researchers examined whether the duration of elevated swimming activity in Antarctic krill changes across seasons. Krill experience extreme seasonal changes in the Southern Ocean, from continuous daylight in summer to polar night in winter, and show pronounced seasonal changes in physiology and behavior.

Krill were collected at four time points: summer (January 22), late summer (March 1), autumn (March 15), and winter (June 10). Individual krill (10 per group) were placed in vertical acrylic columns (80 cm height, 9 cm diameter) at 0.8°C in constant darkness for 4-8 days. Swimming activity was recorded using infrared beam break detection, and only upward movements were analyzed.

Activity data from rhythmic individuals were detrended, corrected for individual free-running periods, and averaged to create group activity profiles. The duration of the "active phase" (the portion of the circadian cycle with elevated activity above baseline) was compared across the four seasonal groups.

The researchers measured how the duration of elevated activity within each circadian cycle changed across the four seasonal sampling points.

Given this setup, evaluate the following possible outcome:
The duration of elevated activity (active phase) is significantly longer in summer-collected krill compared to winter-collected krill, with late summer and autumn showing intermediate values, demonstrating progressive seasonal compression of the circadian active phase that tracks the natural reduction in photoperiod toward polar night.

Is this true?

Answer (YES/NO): NO